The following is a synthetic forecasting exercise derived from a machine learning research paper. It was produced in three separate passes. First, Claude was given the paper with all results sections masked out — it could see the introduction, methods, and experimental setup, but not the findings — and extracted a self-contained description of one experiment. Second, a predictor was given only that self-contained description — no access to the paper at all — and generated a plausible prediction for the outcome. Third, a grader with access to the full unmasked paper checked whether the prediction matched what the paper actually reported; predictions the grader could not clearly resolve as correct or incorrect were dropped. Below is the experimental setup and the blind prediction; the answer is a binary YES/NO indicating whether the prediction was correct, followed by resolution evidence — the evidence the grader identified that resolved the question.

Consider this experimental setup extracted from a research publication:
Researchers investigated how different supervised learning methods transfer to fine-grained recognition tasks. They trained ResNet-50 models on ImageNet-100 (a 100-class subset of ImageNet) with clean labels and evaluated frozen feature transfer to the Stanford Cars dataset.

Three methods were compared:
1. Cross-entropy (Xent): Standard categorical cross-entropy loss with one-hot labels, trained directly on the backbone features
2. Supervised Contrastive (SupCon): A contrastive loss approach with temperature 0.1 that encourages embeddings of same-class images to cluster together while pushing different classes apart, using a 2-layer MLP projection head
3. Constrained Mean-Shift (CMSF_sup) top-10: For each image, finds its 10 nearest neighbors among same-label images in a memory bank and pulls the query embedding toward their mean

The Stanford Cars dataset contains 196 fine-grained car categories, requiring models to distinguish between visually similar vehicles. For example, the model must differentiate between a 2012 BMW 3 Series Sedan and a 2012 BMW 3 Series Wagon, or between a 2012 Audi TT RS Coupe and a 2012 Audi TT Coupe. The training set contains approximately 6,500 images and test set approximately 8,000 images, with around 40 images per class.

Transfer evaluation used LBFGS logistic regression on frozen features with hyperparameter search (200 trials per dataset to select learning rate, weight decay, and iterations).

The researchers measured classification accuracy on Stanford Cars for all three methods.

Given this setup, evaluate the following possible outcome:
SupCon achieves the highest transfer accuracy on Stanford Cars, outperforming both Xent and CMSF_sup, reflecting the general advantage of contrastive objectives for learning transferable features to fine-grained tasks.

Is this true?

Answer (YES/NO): NO